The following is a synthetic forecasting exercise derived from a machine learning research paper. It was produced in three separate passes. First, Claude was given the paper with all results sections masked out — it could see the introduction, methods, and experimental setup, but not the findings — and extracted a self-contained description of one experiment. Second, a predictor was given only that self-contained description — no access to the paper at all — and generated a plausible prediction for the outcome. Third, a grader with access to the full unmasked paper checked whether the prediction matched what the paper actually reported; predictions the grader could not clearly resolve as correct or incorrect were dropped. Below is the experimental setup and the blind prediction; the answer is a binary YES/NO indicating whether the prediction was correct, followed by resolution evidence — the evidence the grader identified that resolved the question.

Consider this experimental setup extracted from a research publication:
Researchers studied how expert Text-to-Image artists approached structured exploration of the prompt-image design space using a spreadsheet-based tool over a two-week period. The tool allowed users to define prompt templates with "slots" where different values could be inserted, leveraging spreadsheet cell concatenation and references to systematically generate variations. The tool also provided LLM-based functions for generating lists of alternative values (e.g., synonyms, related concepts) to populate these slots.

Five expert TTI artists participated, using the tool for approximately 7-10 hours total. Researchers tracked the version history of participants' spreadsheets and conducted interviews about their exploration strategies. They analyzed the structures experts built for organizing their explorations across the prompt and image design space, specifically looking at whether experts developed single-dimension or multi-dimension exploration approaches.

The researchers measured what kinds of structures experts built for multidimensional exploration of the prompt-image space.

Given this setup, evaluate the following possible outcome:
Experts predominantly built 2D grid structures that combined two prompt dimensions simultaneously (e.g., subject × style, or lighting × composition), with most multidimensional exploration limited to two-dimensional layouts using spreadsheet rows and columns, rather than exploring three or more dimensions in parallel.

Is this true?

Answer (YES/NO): NO